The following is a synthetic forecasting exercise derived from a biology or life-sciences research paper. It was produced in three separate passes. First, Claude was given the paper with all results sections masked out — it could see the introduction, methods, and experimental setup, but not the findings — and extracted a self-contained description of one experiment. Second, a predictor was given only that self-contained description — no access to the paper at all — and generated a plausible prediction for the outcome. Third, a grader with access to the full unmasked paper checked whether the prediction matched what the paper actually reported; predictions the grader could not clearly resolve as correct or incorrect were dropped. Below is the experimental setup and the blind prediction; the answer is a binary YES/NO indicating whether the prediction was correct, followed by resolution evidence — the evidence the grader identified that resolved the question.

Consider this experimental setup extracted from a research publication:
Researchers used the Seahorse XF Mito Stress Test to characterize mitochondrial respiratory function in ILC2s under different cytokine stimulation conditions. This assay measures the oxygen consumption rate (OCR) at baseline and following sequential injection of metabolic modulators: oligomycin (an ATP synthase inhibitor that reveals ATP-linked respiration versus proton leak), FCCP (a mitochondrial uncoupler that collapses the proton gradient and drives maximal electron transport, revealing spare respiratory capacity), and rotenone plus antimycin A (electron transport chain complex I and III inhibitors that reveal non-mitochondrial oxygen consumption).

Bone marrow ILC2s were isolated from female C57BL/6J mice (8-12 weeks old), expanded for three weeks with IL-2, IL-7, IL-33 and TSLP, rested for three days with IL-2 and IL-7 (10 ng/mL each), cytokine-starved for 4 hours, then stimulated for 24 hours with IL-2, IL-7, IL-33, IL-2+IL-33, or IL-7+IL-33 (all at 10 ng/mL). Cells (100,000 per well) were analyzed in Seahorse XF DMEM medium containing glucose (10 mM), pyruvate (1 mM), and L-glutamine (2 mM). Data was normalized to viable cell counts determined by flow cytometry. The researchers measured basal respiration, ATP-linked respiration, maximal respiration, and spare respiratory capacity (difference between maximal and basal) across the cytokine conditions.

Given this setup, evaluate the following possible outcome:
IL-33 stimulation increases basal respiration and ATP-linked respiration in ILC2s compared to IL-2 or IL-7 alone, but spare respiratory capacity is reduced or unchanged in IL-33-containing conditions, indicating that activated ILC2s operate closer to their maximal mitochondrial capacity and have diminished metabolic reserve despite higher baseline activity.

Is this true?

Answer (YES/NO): NO